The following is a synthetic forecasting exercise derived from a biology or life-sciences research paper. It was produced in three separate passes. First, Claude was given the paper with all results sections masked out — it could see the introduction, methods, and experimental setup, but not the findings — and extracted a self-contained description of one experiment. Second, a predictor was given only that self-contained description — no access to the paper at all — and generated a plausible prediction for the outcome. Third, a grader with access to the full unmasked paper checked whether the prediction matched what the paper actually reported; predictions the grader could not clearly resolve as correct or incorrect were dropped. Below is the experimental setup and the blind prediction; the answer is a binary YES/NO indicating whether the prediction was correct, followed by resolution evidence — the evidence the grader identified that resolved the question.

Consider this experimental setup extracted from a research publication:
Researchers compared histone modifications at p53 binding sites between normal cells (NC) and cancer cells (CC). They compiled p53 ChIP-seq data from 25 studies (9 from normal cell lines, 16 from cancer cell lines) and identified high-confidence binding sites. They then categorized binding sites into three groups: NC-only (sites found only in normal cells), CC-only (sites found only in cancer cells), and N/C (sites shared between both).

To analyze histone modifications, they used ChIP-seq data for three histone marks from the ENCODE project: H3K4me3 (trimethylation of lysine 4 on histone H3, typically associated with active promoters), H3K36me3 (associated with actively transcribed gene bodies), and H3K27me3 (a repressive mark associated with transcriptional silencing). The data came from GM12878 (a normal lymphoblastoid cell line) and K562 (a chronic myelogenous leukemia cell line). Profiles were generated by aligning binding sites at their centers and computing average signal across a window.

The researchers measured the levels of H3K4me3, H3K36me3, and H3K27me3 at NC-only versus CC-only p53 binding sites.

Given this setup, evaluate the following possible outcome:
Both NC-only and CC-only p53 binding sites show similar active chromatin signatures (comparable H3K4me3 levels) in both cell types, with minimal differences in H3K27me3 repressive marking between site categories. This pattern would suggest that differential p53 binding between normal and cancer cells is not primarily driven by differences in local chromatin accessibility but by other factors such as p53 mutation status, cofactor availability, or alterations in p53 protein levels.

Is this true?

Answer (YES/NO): NO